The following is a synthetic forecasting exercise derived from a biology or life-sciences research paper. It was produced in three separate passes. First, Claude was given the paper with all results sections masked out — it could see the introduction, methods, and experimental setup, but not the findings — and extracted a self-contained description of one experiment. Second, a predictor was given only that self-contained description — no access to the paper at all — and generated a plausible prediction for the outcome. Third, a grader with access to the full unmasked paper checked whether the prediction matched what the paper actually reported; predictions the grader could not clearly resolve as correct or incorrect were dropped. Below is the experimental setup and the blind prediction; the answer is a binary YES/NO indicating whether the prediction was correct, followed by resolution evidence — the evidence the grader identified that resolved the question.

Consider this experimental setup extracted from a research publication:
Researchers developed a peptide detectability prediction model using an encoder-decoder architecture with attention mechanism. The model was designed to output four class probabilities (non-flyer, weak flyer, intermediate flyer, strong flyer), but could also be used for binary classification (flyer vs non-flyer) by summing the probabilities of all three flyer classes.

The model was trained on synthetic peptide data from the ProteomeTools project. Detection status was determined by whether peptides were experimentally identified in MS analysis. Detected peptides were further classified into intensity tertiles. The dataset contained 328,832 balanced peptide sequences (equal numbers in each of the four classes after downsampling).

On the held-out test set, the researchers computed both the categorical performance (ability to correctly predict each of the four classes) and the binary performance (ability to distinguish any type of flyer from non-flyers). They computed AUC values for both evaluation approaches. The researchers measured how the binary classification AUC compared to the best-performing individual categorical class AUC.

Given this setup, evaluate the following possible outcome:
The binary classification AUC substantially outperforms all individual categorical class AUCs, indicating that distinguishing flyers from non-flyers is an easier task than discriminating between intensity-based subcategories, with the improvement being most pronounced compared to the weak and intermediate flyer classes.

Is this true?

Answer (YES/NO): NO